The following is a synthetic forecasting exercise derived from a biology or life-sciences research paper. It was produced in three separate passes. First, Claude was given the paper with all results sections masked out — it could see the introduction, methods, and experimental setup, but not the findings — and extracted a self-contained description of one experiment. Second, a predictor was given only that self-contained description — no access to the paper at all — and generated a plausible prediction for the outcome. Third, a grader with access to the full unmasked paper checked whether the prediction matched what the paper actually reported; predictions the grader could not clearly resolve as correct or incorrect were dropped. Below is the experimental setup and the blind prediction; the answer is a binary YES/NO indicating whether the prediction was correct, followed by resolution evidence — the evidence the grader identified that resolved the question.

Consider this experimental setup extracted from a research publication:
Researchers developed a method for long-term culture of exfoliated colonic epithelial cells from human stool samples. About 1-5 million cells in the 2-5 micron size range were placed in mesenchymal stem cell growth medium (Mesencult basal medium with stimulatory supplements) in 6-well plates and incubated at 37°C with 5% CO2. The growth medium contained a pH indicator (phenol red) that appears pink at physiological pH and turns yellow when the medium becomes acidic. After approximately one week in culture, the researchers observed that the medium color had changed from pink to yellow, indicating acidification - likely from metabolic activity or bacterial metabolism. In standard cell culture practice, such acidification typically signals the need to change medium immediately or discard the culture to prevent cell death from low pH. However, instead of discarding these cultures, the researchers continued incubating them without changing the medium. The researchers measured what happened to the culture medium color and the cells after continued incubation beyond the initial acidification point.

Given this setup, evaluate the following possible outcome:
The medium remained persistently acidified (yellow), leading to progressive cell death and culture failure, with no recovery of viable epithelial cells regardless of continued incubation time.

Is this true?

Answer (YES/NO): NO